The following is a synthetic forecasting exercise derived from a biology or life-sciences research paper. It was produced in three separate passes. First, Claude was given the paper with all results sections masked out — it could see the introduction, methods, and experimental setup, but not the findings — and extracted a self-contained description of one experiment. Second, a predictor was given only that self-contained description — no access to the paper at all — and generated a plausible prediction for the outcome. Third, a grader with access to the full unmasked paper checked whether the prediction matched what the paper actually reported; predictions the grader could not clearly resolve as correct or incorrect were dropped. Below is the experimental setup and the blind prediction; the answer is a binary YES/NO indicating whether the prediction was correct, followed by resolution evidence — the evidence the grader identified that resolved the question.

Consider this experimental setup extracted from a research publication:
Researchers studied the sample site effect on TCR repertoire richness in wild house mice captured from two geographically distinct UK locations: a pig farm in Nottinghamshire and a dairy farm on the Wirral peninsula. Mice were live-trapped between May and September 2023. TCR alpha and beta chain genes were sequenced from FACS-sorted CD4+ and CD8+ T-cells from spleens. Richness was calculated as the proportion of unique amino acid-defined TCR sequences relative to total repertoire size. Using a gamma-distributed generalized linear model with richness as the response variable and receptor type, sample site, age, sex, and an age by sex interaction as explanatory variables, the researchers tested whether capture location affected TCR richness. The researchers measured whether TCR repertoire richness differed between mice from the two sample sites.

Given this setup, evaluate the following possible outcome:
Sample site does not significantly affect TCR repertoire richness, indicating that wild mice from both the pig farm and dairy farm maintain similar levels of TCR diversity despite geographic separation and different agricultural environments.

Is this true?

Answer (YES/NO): YES